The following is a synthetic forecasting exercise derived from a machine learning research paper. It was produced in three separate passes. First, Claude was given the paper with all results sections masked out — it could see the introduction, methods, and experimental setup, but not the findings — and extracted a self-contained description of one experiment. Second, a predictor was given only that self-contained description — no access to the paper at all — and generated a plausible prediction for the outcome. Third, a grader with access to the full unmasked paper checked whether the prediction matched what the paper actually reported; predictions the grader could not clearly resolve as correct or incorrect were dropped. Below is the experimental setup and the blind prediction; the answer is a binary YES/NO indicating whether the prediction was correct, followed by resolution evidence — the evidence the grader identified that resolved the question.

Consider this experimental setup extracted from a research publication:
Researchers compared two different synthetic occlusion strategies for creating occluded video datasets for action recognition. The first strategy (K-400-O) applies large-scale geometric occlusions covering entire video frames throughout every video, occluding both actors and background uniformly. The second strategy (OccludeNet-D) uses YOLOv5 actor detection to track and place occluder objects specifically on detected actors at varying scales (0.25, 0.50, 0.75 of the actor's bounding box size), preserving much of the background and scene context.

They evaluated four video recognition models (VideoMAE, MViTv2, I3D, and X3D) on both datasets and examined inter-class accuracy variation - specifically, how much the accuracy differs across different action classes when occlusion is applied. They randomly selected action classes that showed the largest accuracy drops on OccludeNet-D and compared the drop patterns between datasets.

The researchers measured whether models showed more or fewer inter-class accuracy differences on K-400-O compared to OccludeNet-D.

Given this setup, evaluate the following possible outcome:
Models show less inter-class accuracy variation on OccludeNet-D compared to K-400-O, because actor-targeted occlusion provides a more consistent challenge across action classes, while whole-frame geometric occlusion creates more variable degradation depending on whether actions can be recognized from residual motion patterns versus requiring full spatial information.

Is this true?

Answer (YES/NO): NO